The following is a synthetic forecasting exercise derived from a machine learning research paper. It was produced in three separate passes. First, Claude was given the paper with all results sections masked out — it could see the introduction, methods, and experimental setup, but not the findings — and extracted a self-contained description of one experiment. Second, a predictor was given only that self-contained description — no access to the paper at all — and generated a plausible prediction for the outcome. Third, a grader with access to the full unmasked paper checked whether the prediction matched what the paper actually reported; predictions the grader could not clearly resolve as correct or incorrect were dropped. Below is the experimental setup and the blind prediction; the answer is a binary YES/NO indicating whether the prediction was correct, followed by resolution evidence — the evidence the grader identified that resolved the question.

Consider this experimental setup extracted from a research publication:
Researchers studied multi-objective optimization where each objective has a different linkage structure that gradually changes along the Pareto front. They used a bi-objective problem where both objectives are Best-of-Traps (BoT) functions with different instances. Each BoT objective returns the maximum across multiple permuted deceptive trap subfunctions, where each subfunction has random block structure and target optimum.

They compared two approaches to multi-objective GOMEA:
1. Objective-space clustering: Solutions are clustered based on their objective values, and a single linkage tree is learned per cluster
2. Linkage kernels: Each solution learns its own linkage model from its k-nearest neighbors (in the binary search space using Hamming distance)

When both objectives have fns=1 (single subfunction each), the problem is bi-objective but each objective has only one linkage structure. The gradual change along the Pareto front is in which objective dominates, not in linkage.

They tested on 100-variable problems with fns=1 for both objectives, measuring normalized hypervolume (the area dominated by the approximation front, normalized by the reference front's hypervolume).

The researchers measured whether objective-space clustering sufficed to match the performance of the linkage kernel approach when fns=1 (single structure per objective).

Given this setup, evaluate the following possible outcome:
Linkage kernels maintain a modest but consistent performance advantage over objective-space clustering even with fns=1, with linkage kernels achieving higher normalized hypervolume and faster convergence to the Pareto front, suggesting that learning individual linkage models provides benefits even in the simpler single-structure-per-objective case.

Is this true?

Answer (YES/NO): NO